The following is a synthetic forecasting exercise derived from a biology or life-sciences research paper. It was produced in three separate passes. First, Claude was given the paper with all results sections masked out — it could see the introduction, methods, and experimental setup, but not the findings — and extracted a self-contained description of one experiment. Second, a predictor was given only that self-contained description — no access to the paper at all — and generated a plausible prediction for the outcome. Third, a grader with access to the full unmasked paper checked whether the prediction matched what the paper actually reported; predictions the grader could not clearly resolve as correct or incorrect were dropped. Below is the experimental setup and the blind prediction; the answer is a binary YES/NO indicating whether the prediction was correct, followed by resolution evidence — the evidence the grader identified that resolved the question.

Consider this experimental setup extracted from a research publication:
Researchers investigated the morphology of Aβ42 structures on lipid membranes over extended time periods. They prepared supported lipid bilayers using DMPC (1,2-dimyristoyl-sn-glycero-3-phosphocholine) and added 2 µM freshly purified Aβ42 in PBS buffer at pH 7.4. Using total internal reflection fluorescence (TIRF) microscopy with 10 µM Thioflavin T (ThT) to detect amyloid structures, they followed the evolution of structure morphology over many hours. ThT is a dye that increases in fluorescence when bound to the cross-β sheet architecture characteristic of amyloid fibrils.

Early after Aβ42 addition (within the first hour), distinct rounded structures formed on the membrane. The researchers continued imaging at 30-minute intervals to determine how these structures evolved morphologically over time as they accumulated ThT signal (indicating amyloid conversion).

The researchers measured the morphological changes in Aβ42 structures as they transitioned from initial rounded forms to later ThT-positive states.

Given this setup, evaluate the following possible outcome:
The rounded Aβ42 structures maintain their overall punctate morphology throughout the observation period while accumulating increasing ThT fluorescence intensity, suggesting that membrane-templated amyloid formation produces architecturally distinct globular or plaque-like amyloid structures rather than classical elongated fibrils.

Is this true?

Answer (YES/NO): NO